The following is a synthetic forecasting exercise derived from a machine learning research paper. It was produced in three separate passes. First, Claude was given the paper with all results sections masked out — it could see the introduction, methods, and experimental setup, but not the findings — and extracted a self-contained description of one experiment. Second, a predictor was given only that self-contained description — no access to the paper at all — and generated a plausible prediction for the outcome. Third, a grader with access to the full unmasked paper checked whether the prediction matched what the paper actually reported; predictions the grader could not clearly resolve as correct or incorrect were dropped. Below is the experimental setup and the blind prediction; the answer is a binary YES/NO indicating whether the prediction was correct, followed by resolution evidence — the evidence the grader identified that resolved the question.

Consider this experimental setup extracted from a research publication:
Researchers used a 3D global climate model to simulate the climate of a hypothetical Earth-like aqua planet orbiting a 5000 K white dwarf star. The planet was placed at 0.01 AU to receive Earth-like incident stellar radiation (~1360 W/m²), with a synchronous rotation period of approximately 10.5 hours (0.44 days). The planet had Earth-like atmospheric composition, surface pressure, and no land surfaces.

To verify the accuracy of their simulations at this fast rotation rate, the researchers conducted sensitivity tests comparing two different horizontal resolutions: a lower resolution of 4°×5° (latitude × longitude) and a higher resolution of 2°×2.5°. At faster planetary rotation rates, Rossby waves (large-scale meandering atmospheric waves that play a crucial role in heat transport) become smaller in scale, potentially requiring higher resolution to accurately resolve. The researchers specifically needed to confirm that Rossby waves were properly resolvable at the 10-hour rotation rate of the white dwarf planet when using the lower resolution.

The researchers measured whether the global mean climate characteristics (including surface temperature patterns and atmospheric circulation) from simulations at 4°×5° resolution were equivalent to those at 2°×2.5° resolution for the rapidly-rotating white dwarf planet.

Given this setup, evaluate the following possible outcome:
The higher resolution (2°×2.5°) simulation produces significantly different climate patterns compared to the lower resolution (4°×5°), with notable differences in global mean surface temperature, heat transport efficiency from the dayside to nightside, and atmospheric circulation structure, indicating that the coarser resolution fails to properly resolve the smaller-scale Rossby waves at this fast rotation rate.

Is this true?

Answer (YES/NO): NO